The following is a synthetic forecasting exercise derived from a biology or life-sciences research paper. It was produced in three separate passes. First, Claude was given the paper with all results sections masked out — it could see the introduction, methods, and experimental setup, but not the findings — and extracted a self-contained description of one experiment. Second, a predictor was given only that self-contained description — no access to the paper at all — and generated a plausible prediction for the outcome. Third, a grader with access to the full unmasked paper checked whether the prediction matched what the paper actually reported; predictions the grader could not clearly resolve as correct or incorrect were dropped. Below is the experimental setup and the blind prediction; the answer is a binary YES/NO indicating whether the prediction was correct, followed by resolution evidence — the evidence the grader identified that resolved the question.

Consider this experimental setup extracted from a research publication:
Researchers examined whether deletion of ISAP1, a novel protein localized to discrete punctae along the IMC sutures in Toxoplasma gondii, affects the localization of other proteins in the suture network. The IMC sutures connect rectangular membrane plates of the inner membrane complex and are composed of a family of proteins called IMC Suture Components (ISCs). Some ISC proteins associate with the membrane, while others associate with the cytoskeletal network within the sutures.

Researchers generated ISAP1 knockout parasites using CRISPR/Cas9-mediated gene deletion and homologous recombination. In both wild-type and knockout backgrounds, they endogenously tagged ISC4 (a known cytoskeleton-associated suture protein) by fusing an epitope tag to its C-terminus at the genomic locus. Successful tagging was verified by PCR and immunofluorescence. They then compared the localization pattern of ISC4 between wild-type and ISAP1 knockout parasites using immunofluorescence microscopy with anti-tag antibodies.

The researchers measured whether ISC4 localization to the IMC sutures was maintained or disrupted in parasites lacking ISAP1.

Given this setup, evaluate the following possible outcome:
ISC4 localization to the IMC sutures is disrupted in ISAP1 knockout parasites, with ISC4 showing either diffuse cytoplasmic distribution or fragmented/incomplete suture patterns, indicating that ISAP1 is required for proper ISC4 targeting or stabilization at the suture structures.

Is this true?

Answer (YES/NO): NO